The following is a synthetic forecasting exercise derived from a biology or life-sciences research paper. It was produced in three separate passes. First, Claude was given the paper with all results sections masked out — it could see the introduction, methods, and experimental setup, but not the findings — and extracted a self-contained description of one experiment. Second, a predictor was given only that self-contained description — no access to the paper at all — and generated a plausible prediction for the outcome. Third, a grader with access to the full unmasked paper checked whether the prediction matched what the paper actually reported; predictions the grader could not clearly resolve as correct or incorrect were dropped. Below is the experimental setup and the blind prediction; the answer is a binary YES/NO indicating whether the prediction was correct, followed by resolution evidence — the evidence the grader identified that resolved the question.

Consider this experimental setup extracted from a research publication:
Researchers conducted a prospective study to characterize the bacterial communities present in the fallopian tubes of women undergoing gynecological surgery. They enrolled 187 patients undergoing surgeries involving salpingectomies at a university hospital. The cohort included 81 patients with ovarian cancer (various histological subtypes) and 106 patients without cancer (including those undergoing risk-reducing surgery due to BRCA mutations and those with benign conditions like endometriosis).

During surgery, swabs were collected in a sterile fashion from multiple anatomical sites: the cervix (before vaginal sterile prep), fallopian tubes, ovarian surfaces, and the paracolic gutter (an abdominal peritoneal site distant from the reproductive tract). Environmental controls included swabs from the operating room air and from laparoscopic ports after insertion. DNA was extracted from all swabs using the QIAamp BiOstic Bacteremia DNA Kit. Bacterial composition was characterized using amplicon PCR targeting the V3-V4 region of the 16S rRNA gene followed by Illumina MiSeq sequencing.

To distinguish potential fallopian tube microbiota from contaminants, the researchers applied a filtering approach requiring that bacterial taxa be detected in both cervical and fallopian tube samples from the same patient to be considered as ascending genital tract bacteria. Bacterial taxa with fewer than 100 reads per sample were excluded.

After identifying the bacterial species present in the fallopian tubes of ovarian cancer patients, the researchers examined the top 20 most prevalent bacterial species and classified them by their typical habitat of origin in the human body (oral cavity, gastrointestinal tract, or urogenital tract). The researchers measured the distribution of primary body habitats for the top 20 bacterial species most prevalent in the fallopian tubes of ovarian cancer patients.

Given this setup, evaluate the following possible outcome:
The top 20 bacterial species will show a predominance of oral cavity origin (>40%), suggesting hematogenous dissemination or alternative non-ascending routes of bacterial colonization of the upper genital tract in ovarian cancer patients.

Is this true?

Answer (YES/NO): NO